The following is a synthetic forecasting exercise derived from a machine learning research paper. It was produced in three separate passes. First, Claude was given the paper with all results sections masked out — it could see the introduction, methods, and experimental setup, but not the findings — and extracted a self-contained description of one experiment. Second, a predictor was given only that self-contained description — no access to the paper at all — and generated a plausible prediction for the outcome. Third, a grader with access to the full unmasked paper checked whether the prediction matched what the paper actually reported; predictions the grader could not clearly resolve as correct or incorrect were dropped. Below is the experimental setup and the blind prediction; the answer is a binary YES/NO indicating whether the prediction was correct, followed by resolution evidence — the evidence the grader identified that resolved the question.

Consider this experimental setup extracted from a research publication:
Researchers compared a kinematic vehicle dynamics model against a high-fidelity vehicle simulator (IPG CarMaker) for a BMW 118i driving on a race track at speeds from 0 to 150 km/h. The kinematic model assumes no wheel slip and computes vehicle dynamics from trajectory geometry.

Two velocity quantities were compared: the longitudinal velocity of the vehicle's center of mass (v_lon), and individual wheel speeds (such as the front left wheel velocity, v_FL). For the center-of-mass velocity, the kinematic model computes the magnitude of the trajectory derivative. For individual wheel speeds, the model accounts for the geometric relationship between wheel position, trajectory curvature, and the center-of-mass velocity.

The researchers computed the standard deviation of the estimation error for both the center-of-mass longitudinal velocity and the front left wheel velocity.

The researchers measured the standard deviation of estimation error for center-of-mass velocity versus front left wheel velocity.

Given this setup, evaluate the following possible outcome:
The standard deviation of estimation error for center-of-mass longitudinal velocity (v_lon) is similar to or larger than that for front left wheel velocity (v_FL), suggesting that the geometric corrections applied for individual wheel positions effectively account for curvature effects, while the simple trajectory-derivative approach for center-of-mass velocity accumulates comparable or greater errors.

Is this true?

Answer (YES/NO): NO